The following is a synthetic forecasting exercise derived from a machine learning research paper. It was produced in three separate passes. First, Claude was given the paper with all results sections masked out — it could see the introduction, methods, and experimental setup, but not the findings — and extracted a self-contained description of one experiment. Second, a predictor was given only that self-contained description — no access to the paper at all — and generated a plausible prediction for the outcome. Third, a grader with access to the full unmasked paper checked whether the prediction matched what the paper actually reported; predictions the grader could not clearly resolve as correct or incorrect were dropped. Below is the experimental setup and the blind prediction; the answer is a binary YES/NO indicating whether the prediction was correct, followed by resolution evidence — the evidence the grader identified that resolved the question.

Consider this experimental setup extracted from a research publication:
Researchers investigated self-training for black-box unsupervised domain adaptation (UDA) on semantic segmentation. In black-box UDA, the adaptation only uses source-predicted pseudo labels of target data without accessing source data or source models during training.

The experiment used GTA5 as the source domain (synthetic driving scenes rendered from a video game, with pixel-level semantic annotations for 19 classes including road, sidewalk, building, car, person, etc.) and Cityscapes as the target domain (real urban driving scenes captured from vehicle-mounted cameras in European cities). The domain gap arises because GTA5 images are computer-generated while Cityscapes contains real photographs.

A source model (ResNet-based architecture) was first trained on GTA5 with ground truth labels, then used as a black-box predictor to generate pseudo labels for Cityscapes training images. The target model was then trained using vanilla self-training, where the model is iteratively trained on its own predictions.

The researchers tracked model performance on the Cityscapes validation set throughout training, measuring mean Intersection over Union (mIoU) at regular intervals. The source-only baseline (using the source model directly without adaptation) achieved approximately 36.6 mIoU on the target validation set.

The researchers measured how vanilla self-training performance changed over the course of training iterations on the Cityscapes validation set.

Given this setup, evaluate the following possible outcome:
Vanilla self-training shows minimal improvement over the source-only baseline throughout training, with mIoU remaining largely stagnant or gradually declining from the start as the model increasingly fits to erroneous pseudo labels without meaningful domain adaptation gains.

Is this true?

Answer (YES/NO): NO